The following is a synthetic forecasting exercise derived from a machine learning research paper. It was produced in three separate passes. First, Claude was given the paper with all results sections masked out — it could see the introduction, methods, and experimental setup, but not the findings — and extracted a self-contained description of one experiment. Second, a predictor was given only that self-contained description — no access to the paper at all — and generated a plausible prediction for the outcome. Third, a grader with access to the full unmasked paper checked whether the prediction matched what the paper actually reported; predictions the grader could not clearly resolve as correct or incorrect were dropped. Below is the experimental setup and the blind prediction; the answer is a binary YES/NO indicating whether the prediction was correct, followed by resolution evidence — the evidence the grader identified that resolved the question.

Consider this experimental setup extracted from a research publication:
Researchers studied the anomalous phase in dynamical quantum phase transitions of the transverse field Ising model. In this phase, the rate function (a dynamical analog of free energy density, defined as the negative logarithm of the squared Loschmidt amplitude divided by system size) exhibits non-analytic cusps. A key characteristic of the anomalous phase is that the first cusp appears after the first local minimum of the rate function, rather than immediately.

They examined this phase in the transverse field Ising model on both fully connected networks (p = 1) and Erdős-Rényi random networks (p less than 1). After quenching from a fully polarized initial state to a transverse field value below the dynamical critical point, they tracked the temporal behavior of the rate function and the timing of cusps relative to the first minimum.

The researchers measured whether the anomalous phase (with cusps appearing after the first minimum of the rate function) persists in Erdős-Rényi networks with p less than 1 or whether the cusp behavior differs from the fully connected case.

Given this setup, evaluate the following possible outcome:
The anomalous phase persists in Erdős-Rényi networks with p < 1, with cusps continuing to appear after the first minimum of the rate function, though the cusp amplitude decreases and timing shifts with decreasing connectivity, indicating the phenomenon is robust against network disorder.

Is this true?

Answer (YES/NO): NO